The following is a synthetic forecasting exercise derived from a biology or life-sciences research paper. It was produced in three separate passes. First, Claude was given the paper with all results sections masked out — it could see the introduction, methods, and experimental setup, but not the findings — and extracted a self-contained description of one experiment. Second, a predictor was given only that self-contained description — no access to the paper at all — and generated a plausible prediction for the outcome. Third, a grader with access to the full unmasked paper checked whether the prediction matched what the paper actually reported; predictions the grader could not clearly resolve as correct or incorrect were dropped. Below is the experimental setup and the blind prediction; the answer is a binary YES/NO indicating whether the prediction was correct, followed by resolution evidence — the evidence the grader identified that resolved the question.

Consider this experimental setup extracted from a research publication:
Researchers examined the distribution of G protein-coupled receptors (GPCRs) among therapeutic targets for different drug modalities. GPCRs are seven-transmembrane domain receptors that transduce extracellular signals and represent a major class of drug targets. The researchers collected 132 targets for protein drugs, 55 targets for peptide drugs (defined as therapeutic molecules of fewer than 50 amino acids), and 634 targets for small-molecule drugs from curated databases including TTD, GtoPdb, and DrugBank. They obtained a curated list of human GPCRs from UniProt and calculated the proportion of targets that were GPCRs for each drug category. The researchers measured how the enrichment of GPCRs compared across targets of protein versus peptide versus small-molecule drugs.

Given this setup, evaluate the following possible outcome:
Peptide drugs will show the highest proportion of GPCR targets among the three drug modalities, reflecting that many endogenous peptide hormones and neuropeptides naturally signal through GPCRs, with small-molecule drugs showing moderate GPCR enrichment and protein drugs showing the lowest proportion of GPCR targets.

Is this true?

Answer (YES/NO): NO